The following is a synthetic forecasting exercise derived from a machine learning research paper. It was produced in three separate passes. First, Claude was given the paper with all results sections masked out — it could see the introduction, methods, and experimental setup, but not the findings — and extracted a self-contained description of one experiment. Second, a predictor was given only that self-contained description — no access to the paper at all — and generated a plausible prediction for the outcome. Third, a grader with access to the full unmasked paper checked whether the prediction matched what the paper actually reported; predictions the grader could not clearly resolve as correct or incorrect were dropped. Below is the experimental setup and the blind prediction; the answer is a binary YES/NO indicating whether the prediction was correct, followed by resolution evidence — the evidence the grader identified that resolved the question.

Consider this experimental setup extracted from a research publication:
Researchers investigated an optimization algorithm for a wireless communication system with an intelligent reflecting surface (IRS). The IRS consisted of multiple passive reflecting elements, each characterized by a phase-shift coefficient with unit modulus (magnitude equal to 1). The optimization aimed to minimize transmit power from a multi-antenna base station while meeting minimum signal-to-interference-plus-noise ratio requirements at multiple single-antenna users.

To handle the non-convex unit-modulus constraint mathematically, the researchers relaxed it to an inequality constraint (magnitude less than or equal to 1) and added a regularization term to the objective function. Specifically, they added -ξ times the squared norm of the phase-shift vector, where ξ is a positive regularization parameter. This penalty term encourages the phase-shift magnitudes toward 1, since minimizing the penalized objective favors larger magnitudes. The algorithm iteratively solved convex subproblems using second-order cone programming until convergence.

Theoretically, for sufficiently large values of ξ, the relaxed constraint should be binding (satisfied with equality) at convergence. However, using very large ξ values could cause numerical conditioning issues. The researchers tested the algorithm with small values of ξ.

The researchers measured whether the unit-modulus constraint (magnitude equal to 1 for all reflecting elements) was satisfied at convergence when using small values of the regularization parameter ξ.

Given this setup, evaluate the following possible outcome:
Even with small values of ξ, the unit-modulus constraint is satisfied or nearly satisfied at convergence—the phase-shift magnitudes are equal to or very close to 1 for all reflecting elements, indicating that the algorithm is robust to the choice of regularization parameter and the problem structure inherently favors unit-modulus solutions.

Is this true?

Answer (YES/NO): YES